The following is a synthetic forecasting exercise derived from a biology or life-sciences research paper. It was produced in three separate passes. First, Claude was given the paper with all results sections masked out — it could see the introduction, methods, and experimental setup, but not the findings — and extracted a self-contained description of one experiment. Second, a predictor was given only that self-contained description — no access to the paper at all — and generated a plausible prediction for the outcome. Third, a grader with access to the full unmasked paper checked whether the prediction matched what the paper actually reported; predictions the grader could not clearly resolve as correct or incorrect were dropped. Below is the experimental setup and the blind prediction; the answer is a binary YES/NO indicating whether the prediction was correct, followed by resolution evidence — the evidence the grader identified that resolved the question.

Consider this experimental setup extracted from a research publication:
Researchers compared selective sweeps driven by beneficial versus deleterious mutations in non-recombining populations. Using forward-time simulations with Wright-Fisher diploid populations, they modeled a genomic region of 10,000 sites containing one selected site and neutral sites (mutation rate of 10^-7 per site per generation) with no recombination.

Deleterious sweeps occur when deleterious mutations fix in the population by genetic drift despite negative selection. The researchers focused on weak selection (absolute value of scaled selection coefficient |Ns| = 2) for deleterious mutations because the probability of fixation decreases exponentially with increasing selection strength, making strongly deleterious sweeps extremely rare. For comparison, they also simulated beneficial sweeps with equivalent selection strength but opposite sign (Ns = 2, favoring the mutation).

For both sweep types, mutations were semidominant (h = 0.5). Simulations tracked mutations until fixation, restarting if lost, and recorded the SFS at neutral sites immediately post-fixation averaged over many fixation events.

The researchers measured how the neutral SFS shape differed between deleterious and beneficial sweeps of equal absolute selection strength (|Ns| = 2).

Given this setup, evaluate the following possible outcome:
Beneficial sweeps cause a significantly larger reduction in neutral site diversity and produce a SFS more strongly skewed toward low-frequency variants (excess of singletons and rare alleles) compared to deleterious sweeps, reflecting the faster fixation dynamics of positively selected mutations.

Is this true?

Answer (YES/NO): NO